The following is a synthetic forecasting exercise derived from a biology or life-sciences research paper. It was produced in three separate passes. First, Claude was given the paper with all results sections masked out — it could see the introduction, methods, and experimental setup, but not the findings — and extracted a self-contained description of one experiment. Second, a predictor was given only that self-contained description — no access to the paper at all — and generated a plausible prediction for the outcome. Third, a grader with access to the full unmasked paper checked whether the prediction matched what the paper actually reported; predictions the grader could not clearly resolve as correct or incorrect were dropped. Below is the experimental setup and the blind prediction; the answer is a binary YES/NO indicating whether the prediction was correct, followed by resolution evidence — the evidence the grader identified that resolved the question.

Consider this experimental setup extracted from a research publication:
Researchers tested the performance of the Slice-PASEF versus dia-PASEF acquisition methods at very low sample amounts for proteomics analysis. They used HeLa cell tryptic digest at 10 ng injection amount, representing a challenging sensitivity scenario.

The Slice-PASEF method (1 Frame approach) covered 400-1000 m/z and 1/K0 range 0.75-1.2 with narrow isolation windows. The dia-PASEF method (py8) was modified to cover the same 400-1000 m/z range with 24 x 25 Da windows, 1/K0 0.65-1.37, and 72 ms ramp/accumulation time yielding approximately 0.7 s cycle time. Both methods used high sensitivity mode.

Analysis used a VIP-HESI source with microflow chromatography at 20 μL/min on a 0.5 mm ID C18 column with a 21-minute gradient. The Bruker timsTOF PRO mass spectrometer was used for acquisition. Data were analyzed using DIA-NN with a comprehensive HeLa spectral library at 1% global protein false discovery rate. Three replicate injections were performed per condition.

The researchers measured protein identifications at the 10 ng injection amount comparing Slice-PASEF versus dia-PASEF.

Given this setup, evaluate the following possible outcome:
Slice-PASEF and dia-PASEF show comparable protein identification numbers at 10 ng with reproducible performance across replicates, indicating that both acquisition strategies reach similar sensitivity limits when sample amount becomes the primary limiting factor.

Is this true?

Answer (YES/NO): NO